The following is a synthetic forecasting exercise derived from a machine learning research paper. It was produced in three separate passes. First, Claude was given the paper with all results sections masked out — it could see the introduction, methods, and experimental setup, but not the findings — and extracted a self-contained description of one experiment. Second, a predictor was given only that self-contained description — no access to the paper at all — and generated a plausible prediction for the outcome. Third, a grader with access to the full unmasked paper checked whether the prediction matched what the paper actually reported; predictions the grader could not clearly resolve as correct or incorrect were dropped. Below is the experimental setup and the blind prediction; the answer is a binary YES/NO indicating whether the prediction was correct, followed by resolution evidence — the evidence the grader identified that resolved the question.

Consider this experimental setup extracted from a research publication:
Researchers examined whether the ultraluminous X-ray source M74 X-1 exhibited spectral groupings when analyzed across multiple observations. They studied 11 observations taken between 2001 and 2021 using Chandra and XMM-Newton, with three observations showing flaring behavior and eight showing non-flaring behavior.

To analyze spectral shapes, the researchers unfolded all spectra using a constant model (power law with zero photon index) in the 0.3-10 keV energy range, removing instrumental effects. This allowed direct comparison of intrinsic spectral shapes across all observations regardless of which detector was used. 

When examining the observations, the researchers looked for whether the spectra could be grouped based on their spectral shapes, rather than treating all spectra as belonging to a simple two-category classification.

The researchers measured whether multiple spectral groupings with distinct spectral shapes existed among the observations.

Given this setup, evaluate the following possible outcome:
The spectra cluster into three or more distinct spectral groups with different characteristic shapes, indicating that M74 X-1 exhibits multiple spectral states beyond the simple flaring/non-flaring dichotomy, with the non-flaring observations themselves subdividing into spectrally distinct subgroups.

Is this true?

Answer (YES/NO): YES